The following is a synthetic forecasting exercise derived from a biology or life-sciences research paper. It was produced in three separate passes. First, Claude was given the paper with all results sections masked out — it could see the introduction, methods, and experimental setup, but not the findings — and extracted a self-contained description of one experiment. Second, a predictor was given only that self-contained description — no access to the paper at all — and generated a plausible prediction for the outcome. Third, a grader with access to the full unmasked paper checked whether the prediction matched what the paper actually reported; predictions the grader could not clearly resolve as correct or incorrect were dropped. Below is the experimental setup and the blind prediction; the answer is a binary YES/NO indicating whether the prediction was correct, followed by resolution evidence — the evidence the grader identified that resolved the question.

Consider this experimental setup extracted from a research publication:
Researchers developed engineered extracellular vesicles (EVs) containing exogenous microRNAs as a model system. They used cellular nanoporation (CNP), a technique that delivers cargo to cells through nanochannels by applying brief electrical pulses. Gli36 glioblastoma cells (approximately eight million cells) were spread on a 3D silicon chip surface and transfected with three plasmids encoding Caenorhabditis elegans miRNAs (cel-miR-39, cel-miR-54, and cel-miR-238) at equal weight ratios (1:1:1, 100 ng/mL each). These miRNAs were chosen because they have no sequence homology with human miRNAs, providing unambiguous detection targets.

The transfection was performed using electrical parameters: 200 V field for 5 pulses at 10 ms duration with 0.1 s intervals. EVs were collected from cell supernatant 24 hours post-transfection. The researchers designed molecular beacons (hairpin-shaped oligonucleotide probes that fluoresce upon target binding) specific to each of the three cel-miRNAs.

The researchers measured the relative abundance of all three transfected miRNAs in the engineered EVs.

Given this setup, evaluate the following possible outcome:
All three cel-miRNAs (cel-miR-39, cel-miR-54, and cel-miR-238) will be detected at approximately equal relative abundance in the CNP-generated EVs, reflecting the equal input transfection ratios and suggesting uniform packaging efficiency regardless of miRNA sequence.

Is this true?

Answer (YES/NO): YES